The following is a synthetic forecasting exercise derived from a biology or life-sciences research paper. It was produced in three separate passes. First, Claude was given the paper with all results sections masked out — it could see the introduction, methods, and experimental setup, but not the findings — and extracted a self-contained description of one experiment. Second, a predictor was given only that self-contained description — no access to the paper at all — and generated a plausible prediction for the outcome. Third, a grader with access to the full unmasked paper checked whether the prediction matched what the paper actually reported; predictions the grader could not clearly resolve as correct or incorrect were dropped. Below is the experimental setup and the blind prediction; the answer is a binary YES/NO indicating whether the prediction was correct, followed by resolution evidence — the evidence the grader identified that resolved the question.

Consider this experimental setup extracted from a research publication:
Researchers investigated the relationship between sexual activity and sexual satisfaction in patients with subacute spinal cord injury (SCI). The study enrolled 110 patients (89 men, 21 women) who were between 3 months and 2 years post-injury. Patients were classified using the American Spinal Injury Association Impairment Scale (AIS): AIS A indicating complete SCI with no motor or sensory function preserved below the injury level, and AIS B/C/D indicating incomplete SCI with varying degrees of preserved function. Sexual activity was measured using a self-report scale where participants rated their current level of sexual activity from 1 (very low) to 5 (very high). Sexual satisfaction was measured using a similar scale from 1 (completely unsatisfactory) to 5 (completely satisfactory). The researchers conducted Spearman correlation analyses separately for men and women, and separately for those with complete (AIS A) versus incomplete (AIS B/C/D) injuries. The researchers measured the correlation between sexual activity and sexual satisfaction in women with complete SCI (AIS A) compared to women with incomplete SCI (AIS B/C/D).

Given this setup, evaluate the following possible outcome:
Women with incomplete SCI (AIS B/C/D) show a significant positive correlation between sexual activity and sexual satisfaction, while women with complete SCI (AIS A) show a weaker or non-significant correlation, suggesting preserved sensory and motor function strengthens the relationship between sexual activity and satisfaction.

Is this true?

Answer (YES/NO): NO